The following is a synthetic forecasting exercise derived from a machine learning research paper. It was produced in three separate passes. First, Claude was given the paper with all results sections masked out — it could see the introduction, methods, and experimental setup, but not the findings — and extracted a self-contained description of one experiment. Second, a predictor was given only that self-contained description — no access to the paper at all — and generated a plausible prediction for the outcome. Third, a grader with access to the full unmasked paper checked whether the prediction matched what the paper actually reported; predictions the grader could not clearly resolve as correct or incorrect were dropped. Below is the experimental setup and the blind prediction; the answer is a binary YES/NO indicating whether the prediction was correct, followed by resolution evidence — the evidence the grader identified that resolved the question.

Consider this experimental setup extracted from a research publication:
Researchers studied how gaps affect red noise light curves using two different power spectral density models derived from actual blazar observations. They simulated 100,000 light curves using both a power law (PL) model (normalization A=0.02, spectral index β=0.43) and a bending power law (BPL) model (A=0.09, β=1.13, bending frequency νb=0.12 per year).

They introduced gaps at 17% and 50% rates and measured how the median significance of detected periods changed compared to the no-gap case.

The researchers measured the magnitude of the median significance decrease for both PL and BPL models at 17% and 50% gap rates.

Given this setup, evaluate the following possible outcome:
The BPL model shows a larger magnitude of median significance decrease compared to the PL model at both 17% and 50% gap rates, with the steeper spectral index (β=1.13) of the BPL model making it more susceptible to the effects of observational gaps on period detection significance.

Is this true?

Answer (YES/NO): NO